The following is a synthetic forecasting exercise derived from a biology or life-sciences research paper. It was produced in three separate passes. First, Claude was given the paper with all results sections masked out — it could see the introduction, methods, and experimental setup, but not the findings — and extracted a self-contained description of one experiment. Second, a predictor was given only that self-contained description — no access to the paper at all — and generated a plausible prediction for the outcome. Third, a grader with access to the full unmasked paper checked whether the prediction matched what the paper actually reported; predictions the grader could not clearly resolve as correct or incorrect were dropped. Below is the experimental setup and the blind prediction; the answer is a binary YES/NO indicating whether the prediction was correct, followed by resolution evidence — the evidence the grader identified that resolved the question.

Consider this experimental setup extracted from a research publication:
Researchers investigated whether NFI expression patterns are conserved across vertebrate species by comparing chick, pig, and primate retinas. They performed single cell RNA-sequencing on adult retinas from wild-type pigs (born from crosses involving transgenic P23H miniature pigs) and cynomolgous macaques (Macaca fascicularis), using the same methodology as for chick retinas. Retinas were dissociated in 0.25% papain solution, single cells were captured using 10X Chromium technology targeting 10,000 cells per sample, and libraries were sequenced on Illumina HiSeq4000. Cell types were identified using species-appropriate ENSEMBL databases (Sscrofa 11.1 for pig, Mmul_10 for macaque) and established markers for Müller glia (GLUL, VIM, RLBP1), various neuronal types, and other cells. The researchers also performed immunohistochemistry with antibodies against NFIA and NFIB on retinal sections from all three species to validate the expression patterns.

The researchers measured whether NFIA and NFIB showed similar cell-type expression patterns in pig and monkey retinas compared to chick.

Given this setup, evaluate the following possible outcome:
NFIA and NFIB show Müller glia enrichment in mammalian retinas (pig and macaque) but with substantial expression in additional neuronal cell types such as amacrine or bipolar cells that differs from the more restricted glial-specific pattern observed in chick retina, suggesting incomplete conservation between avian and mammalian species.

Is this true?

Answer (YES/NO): NO